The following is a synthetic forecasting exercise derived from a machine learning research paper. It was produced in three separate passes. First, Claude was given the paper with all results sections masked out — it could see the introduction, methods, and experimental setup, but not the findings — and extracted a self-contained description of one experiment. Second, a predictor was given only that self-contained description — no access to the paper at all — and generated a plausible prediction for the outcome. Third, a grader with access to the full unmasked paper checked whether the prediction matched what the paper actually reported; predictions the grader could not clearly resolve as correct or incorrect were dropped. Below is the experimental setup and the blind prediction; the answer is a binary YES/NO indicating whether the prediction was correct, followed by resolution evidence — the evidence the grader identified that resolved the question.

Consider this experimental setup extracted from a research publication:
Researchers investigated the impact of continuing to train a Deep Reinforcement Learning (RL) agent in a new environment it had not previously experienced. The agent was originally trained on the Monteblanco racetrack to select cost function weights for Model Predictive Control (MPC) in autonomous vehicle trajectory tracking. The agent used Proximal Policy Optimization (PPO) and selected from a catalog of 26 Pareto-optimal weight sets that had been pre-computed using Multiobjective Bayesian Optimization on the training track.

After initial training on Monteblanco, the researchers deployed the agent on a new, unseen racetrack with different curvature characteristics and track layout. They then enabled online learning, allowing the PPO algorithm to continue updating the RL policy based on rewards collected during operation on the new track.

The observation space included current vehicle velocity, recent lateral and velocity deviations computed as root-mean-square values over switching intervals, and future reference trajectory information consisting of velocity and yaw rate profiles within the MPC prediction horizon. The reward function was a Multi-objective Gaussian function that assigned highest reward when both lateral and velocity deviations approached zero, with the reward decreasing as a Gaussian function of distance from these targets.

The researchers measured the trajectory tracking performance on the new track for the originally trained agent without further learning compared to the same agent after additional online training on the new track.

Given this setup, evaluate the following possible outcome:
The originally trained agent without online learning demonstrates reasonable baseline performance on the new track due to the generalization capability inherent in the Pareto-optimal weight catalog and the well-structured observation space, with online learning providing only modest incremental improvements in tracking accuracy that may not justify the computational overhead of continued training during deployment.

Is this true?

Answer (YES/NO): NO